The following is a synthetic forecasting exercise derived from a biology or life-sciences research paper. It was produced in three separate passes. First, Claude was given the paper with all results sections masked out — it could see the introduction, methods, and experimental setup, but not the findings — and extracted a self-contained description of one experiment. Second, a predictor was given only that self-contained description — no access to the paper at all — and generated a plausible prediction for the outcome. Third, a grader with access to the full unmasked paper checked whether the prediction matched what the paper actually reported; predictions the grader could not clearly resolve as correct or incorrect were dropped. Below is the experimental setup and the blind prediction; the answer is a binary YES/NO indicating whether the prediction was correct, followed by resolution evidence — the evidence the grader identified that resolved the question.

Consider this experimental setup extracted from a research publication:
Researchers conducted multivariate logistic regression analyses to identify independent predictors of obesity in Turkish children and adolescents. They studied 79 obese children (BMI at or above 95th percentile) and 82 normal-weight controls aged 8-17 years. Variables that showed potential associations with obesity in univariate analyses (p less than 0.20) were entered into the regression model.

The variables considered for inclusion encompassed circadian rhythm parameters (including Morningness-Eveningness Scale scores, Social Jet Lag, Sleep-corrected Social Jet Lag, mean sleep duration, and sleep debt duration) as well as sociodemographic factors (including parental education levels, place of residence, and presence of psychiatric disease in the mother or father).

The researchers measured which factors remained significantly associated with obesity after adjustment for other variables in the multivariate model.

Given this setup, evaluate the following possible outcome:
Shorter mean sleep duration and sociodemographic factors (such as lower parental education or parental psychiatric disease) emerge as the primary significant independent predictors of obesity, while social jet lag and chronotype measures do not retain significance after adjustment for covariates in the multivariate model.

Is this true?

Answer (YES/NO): NO